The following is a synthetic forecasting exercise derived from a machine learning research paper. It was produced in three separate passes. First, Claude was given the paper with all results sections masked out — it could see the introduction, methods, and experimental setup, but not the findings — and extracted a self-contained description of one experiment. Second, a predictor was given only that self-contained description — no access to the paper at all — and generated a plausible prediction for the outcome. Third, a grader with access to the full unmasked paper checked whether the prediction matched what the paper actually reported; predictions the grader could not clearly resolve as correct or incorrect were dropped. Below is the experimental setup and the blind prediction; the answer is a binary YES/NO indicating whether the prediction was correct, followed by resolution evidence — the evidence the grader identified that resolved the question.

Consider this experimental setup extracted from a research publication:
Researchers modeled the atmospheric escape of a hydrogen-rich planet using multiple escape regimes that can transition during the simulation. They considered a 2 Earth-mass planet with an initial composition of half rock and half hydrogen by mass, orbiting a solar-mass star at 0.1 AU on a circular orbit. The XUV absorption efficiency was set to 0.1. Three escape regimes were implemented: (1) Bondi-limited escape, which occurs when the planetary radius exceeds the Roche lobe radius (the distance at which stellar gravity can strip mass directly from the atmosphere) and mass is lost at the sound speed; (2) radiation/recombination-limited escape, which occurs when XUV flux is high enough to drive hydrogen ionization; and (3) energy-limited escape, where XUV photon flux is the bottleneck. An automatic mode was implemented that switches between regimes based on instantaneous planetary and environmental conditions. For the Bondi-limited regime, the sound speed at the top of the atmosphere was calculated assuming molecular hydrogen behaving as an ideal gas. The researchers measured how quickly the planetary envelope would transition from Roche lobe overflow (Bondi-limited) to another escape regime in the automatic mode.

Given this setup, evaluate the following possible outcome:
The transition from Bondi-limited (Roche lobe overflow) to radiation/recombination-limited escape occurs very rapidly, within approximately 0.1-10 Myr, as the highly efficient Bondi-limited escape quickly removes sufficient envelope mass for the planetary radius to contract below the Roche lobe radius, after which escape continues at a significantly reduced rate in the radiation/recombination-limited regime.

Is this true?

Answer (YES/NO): NO